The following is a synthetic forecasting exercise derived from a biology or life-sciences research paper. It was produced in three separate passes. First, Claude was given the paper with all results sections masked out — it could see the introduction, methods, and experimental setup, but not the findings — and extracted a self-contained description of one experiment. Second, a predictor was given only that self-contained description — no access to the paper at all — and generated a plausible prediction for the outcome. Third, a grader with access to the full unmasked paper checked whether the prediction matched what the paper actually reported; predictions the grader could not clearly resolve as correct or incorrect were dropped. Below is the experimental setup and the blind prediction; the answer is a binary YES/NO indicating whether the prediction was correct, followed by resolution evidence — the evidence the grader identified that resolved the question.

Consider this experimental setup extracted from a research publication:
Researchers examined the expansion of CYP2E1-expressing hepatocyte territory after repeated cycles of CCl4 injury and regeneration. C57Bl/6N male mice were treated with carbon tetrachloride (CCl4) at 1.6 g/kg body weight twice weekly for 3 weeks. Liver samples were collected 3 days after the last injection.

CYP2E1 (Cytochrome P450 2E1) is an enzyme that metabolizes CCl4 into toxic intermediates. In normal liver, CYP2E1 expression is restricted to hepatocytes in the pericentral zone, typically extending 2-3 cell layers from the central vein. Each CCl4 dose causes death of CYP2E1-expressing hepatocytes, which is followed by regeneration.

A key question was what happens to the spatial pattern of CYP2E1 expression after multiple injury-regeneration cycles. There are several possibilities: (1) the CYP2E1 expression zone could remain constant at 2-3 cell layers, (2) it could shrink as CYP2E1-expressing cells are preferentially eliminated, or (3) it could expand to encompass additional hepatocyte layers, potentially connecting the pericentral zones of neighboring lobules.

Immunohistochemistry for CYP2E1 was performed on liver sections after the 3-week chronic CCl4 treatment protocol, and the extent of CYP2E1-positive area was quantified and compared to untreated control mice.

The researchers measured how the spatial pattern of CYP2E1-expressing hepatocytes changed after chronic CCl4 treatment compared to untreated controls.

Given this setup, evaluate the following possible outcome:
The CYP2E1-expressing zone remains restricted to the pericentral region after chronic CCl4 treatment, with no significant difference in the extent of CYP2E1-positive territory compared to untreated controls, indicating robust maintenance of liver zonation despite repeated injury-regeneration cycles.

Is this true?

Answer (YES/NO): NO